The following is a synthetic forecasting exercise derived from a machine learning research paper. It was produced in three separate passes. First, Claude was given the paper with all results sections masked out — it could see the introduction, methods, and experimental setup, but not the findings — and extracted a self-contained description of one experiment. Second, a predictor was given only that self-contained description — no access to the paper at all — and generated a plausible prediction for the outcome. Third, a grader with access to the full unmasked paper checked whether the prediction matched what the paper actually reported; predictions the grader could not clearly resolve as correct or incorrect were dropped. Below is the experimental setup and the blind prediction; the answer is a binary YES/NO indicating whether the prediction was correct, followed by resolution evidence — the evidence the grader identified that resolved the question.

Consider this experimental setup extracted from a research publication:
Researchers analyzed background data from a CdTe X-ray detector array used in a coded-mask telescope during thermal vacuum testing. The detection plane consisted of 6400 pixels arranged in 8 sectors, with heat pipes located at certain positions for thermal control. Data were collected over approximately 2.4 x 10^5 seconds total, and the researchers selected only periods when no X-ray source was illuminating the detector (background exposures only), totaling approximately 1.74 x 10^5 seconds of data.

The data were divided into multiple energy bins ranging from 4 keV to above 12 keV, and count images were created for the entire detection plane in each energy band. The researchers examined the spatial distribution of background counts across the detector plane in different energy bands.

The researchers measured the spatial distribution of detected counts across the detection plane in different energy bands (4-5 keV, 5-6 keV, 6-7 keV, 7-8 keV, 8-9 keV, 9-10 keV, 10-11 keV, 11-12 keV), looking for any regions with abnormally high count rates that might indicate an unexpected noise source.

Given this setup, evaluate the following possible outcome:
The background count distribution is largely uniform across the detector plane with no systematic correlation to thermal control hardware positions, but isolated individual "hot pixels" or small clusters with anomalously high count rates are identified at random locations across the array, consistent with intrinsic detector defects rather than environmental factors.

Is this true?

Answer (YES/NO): NO